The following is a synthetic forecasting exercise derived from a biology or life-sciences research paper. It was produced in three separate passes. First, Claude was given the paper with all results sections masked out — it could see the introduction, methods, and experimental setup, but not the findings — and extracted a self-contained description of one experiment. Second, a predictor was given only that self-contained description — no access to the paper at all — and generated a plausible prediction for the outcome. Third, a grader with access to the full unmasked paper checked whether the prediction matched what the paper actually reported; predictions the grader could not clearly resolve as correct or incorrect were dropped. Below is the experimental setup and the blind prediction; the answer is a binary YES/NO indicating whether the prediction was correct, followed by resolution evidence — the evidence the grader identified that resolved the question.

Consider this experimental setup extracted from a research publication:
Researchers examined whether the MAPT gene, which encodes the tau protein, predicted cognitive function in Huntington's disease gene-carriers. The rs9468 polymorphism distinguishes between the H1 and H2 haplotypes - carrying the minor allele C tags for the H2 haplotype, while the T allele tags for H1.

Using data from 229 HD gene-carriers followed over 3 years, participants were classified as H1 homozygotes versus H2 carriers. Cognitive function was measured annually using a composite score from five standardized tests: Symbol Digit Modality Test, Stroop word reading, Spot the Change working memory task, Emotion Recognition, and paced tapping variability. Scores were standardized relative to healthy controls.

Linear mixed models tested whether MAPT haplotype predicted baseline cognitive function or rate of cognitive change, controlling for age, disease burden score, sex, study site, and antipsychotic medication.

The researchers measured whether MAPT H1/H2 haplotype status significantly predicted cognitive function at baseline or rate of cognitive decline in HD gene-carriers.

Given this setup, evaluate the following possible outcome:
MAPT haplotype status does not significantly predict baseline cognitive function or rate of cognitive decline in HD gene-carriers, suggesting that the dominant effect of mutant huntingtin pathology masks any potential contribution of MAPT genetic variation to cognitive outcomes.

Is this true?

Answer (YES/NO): YES